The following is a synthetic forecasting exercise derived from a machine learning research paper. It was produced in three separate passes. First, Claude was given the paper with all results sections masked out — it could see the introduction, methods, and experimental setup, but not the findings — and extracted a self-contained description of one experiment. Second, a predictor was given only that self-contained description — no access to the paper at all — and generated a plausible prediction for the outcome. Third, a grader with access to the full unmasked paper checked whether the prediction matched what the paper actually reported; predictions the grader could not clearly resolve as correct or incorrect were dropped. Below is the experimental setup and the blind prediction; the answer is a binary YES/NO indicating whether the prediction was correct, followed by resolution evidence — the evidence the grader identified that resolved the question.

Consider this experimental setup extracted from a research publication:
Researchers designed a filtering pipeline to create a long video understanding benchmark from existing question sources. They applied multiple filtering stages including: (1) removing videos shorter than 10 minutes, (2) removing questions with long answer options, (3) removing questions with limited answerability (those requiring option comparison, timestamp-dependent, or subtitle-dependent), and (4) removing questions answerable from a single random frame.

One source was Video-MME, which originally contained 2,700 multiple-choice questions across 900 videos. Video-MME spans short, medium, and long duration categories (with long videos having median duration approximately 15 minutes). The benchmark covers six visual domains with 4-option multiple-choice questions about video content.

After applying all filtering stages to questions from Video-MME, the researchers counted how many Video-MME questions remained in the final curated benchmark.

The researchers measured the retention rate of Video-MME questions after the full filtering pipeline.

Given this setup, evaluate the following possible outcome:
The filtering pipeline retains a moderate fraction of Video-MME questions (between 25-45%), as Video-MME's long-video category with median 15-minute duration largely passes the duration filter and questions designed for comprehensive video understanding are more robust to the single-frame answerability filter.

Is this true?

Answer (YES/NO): NO